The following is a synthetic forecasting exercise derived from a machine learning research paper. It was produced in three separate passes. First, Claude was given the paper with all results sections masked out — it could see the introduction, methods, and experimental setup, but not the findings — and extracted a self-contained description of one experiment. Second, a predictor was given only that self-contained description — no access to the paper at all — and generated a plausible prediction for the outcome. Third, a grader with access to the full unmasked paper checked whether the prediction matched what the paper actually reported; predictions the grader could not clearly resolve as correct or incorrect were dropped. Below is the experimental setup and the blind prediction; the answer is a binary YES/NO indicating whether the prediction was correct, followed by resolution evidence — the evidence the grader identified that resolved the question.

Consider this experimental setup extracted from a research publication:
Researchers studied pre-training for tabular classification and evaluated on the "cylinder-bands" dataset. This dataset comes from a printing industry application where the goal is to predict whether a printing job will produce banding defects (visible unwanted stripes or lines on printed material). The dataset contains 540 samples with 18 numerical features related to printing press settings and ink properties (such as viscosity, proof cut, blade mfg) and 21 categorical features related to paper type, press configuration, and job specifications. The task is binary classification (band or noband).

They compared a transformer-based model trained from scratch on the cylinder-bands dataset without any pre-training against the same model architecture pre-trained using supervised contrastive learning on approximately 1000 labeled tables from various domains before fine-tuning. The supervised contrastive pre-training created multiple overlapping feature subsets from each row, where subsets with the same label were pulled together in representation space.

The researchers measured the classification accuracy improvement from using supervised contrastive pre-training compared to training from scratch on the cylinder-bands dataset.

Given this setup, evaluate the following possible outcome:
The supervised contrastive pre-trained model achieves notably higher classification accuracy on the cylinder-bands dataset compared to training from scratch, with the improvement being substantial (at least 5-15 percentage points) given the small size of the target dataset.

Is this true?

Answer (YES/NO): NO